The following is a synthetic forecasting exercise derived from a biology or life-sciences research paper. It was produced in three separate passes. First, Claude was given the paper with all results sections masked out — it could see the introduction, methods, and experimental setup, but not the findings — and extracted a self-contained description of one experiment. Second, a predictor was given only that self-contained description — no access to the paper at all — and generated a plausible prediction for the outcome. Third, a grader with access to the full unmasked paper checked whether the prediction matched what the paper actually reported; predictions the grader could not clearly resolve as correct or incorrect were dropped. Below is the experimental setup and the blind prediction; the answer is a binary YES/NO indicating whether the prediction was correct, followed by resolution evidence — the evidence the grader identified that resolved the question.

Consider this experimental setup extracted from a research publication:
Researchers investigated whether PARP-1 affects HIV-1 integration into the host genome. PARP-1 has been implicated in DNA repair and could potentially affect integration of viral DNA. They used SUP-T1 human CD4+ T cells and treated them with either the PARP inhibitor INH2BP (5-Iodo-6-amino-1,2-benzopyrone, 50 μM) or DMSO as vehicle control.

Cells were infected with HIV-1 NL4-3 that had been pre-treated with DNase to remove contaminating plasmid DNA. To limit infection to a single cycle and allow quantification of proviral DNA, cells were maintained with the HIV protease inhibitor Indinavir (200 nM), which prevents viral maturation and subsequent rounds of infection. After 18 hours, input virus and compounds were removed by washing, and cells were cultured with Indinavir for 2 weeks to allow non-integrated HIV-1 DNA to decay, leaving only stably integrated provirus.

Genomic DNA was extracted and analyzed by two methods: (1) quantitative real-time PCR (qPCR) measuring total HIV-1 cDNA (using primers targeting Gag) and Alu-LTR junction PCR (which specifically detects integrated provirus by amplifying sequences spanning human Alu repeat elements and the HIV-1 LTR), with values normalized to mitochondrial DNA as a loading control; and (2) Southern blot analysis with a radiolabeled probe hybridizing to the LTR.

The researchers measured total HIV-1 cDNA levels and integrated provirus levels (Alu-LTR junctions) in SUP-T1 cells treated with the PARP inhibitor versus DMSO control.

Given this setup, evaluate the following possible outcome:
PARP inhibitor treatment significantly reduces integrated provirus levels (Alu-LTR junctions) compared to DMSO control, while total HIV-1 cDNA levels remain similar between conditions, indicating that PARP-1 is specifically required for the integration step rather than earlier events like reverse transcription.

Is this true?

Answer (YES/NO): NO